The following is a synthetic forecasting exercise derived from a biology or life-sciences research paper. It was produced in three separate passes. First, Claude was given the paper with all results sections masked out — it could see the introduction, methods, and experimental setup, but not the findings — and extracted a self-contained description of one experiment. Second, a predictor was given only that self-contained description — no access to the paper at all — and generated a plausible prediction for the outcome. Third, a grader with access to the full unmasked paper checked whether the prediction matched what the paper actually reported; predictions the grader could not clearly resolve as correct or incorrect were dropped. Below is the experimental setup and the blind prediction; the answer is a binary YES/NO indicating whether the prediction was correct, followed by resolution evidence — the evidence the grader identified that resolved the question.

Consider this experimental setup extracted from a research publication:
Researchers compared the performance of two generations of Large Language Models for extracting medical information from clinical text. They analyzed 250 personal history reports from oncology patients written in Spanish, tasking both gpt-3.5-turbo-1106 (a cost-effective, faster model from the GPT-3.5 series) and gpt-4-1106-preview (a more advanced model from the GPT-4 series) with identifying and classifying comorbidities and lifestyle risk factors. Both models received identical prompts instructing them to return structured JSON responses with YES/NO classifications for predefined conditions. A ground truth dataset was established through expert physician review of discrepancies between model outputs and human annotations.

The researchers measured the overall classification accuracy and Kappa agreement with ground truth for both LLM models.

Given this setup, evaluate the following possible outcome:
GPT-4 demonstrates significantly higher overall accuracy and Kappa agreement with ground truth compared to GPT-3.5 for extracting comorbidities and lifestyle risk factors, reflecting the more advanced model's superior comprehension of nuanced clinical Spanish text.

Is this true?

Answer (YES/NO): YES